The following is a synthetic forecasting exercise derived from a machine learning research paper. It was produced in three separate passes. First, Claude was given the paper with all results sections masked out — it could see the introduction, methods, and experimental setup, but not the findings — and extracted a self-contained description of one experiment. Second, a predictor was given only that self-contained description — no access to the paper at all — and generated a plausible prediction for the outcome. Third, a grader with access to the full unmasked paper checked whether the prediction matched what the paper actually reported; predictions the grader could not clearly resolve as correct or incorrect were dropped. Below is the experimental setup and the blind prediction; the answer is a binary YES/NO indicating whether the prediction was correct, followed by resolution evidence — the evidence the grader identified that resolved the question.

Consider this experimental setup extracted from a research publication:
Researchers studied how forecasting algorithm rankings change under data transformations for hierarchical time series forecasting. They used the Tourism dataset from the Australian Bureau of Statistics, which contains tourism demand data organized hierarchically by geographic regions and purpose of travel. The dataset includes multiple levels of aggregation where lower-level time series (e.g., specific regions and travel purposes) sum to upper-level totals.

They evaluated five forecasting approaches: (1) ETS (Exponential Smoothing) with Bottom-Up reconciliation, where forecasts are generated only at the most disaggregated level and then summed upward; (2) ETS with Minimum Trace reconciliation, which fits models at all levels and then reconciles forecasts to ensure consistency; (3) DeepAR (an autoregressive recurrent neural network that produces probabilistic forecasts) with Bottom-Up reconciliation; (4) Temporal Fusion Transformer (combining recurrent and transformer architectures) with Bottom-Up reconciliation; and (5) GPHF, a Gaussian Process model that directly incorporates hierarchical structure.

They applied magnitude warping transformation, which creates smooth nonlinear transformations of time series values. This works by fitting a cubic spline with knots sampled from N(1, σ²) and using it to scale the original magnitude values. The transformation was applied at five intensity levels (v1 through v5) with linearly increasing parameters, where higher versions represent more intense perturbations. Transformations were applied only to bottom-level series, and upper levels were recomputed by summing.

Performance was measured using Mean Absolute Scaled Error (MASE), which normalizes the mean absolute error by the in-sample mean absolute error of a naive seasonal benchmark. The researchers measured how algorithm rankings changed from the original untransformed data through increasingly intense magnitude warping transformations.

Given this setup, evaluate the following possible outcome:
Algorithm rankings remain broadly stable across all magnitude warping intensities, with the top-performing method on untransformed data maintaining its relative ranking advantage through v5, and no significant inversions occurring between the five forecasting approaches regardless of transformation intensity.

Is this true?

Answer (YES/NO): NO